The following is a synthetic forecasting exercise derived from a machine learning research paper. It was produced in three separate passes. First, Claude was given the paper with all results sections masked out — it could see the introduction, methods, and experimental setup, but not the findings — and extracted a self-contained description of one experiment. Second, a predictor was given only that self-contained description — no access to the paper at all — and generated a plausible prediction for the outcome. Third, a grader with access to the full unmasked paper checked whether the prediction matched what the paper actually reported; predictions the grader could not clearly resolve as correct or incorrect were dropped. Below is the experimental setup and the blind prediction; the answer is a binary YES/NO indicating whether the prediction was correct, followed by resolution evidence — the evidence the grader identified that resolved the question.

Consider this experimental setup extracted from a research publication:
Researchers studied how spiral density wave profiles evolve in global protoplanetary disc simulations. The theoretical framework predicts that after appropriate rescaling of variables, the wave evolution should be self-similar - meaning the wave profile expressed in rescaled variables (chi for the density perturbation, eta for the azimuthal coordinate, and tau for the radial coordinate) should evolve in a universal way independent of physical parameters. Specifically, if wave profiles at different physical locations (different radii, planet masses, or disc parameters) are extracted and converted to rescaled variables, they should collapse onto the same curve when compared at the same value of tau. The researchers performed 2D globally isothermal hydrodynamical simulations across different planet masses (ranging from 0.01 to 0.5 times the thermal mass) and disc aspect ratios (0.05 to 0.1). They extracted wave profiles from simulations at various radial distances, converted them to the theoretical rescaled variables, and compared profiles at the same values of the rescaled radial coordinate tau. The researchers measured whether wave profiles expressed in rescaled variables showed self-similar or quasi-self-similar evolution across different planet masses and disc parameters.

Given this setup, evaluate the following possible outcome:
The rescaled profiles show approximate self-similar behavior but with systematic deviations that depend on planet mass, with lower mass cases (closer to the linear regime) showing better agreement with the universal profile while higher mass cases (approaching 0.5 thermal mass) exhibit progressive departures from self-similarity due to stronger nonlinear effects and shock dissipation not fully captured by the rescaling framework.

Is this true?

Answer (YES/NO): NO